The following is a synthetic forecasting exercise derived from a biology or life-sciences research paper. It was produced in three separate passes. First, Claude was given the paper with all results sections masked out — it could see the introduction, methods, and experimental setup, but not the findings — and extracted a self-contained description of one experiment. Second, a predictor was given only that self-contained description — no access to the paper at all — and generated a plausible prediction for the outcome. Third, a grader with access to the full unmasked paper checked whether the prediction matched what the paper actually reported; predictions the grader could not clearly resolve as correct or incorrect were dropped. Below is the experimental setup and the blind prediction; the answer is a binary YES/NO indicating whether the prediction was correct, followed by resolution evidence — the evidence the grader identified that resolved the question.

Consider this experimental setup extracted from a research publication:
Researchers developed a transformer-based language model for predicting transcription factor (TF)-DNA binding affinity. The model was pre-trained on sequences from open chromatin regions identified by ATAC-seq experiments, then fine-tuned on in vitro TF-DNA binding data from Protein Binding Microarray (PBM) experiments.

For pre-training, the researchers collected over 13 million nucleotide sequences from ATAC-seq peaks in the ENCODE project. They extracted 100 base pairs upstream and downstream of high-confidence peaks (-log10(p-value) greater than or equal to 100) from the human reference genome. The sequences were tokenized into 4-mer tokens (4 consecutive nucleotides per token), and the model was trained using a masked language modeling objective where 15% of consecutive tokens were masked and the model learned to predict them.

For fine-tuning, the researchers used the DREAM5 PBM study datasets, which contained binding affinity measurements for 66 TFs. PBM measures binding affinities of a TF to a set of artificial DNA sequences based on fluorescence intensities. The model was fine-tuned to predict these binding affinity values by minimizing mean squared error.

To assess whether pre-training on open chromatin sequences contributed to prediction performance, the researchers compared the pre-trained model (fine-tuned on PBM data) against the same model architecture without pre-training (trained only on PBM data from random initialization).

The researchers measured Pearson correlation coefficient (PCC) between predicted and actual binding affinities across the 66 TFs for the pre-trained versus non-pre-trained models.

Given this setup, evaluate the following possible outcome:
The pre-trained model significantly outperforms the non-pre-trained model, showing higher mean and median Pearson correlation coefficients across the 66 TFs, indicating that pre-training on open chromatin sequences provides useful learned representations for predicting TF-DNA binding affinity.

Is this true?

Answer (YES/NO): YES